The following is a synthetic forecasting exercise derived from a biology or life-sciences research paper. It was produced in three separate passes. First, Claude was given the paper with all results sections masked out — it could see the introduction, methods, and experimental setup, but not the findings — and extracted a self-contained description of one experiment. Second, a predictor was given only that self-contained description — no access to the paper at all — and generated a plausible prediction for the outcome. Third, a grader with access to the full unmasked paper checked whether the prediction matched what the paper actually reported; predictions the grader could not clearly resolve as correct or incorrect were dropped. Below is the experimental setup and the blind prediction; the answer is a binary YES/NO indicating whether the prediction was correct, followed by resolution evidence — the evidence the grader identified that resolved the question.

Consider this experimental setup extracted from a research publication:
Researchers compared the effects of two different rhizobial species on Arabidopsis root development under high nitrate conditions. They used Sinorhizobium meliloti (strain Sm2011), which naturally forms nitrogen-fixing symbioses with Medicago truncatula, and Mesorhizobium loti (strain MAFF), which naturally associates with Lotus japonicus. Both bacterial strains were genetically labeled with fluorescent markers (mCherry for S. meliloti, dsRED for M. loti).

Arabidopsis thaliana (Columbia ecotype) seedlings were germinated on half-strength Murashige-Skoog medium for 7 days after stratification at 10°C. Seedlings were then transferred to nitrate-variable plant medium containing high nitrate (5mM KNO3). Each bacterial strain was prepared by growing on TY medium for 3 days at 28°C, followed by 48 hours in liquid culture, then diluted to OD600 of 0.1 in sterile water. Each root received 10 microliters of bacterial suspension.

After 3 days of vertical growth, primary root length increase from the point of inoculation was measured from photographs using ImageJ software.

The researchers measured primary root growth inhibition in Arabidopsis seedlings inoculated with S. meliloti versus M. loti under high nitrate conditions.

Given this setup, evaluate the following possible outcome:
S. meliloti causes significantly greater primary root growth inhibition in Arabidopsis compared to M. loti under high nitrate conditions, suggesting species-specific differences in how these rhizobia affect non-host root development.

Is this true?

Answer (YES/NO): NO